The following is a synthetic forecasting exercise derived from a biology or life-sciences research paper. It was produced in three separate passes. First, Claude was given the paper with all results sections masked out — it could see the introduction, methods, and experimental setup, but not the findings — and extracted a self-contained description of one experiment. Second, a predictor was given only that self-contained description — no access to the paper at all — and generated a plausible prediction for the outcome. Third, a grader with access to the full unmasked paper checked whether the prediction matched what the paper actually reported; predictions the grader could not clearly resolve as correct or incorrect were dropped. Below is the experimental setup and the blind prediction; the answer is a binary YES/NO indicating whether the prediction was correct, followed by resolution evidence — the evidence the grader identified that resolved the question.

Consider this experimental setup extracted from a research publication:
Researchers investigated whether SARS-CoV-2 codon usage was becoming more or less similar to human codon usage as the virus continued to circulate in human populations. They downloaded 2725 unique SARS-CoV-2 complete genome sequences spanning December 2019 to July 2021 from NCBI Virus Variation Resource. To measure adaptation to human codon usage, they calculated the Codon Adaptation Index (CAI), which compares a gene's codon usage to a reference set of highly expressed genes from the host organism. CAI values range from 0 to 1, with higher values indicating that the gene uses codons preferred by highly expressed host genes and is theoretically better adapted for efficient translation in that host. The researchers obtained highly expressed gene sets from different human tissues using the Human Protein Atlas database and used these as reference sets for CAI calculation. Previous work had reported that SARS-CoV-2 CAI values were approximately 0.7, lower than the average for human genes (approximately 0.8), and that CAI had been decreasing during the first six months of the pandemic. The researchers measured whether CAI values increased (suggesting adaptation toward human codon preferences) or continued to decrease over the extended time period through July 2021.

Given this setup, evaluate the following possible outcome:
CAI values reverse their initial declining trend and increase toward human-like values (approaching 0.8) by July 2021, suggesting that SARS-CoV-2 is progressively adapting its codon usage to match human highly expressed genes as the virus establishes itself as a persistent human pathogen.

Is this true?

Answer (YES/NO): NO